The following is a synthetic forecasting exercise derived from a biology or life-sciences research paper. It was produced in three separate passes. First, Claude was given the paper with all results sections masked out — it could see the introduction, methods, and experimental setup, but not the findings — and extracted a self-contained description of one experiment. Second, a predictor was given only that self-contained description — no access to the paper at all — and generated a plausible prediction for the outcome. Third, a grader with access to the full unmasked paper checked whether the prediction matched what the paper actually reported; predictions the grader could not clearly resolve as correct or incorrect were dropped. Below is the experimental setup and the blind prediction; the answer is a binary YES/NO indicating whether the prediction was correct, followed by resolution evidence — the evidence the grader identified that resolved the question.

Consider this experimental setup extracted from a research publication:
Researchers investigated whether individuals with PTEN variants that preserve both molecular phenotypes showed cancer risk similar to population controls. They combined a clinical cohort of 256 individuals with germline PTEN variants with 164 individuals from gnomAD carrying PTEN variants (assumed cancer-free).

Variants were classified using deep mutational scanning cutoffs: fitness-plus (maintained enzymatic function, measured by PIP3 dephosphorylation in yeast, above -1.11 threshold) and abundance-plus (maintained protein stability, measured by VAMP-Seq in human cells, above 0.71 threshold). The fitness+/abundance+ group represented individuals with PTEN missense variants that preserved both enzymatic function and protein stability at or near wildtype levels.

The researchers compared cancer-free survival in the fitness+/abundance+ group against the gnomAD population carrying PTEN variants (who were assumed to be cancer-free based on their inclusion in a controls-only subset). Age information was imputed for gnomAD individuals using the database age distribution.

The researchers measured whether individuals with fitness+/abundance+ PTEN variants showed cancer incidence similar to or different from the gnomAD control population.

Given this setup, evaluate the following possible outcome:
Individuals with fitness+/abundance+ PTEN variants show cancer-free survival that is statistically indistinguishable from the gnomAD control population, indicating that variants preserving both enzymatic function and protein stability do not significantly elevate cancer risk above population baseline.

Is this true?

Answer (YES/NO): NO